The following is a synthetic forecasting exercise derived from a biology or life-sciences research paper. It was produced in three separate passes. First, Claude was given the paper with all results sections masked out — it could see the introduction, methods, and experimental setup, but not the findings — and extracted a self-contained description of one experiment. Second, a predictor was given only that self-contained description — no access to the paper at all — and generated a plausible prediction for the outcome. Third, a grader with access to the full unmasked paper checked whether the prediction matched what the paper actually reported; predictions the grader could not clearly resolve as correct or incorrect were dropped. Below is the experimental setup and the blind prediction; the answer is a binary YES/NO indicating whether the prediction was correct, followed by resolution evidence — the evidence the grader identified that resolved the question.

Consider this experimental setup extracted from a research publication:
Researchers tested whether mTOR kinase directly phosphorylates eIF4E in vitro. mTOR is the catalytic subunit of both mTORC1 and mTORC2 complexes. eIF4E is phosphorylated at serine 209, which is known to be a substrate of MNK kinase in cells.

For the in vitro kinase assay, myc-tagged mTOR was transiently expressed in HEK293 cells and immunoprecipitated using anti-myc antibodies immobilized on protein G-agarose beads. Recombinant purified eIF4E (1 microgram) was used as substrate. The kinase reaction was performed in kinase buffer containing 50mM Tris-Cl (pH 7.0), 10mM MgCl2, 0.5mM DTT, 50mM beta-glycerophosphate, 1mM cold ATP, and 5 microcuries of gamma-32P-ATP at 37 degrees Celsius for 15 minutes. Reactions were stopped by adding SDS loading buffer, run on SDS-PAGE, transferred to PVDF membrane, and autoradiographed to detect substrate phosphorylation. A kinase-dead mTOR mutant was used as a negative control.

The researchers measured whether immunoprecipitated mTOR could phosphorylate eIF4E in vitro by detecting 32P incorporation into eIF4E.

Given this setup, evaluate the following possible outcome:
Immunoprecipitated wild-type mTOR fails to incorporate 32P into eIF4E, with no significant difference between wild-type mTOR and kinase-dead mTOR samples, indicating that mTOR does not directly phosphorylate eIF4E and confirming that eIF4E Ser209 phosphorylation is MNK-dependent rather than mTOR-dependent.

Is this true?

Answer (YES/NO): NO